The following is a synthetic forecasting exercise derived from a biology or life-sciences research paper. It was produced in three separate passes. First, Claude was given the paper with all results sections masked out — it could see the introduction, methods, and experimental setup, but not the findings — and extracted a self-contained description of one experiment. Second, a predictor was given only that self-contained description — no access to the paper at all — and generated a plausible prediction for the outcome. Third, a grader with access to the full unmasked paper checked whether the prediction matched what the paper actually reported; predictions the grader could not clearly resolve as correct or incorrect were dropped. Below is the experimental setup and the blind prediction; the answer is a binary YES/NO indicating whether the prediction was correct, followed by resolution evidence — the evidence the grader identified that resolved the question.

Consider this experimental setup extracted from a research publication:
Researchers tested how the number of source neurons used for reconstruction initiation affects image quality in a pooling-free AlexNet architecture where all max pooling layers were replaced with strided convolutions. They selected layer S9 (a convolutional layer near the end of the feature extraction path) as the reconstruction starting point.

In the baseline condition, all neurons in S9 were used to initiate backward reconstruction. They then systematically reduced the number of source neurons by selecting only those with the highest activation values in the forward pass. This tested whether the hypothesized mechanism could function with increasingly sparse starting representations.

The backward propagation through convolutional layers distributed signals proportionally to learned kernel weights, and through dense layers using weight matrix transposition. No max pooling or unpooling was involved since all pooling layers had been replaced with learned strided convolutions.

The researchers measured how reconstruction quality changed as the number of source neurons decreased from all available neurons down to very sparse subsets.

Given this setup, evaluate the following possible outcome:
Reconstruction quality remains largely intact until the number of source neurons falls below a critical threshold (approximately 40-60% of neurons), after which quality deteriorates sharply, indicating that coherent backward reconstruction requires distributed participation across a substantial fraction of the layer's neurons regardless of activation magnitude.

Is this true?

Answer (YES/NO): NO